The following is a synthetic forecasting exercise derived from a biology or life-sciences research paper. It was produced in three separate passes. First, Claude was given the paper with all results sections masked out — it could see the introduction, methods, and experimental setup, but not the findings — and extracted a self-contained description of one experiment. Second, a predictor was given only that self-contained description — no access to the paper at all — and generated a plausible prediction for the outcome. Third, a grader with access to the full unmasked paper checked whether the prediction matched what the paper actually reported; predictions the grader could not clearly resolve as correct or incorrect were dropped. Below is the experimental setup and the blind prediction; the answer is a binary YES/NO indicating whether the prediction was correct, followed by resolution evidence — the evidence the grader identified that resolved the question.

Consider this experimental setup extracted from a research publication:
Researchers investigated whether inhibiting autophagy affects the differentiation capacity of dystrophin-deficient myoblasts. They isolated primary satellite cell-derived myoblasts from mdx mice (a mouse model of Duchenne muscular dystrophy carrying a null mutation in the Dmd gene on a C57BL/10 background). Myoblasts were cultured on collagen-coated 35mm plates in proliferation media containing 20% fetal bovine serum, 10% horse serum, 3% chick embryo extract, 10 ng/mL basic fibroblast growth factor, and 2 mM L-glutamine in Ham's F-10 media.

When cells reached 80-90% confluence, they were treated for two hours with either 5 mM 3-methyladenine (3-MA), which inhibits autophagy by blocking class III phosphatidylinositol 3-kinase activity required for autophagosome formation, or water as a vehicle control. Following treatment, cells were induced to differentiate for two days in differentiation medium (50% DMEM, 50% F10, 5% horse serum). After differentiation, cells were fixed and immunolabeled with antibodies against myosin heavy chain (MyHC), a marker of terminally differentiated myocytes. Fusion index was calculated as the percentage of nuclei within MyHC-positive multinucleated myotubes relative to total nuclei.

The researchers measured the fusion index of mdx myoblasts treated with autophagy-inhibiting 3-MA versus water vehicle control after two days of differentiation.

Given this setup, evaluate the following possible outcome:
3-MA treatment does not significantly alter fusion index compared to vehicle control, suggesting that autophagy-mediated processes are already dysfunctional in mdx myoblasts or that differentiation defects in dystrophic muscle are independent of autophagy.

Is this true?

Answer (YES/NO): YES